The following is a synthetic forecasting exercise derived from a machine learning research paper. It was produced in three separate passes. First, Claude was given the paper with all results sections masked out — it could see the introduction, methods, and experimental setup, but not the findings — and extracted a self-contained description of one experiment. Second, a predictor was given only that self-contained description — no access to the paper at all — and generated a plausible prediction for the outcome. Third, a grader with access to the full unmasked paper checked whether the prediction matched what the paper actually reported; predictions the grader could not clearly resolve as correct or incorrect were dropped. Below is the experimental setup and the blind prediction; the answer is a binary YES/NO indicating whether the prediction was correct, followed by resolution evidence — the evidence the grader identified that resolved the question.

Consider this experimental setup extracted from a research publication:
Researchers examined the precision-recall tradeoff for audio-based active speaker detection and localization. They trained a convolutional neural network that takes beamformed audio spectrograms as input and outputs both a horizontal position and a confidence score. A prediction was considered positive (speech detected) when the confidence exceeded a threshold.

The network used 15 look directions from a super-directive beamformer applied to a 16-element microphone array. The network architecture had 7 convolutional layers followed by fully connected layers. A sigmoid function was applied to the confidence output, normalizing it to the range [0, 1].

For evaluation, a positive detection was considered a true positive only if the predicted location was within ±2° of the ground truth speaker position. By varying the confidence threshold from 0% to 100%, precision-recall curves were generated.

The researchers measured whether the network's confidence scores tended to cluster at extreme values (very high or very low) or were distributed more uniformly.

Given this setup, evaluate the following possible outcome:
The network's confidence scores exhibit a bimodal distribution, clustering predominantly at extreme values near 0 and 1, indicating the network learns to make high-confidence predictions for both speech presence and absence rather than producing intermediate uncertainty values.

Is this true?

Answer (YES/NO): YES